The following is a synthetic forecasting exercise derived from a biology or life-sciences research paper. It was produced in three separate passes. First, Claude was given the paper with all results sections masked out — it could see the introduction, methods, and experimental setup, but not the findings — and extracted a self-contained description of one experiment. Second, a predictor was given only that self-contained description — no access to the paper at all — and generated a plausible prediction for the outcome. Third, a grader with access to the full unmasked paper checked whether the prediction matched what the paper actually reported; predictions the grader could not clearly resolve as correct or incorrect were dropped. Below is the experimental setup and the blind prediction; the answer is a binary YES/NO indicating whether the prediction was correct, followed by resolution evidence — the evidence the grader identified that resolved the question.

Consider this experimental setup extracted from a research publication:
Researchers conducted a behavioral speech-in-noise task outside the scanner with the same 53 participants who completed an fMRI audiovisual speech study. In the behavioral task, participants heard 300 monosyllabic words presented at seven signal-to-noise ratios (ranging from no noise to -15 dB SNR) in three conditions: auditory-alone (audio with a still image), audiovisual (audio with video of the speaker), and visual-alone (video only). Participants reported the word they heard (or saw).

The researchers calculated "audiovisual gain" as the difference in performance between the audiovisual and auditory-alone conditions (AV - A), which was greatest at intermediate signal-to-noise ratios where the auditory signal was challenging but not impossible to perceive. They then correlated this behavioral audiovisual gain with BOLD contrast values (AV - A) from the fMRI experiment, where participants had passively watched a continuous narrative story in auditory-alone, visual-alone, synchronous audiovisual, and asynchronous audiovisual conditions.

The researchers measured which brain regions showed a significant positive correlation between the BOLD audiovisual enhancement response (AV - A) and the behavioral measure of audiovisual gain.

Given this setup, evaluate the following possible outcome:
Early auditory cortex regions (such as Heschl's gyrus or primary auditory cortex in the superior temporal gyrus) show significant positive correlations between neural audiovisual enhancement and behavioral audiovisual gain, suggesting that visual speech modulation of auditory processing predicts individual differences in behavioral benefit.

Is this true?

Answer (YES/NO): NO